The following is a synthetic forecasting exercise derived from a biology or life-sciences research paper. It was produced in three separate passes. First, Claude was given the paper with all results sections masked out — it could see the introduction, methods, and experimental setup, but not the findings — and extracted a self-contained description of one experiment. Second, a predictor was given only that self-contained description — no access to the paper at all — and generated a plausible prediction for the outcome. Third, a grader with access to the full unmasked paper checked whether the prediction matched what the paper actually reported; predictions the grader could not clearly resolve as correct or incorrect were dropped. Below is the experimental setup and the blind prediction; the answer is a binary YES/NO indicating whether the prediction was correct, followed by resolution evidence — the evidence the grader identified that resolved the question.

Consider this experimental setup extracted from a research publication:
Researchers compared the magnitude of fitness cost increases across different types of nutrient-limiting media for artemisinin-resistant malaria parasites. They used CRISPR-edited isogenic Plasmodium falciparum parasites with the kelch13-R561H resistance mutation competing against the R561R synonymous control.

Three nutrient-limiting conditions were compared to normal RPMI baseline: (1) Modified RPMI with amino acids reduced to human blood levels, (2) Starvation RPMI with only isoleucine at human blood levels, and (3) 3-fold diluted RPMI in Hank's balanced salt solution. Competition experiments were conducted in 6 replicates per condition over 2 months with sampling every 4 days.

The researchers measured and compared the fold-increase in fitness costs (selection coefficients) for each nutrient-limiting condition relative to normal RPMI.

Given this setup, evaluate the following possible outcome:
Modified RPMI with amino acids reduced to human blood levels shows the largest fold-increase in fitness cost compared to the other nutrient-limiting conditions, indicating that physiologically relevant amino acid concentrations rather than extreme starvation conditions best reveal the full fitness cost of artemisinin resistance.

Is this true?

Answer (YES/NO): NO